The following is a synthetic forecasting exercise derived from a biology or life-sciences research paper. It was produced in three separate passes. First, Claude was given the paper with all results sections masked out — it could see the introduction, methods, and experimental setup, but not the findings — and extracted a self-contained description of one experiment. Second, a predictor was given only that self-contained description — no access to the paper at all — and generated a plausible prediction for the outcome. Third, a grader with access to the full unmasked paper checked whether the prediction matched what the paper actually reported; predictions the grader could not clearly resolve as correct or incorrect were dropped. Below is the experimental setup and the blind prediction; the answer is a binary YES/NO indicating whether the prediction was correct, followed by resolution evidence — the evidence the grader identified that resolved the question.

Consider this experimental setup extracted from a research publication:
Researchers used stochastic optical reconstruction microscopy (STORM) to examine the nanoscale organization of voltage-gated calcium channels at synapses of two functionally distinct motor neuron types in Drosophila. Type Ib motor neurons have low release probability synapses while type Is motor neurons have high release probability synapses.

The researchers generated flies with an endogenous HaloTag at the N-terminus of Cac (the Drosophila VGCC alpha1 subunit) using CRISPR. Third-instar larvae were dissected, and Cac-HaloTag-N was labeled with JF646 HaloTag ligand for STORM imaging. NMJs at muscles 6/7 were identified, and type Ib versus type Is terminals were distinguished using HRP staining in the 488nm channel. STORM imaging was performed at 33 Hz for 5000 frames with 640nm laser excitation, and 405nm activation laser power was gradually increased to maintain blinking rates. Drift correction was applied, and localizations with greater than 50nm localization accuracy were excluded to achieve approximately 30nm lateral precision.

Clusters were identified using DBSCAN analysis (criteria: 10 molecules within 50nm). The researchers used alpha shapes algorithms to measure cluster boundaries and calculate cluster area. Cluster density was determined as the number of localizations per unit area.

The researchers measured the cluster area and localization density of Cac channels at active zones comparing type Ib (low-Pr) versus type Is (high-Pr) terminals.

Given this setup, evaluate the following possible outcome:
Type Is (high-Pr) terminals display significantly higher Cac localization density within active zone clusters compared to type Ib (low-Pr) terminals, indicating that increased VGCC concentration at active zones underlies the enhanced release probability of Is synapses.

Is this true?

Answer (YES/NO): NO